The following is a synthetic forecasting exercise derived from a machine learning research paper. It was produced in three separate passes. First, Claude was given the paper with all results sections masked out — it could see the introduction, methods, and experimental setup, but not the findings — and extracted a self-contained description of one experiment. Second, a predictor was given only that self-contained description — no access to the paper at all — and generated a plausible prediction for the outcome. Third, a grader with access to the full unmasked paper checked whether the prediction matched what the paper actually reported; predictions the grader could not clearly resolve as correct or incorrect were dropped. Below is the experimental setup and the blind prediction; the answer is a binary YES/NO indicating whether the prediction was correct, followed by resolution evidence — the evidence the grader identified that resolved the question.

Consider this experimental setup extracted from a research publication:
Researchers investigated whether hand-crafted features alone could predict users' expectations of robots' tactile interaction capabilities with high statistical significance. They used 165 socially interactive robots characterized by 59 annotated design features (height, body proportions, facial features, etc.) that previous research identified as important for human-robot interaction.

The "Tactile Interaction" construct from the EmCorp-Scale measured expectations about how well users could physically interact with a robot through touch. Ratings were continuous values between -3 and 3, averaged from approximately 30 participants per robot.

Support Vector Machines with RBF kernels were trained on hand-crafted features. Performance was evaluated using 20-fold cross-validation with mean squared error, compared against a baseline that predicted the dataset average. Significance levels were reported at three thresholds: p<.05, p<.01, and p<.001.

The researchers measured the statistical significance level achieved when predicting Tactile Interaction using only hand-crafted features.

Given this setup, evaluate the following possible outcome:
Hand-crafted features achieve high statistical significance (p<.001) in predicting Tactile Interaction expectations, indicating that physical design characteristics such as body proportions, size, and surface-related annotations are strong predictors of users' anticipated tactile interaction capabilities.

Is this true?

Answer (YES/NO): YES